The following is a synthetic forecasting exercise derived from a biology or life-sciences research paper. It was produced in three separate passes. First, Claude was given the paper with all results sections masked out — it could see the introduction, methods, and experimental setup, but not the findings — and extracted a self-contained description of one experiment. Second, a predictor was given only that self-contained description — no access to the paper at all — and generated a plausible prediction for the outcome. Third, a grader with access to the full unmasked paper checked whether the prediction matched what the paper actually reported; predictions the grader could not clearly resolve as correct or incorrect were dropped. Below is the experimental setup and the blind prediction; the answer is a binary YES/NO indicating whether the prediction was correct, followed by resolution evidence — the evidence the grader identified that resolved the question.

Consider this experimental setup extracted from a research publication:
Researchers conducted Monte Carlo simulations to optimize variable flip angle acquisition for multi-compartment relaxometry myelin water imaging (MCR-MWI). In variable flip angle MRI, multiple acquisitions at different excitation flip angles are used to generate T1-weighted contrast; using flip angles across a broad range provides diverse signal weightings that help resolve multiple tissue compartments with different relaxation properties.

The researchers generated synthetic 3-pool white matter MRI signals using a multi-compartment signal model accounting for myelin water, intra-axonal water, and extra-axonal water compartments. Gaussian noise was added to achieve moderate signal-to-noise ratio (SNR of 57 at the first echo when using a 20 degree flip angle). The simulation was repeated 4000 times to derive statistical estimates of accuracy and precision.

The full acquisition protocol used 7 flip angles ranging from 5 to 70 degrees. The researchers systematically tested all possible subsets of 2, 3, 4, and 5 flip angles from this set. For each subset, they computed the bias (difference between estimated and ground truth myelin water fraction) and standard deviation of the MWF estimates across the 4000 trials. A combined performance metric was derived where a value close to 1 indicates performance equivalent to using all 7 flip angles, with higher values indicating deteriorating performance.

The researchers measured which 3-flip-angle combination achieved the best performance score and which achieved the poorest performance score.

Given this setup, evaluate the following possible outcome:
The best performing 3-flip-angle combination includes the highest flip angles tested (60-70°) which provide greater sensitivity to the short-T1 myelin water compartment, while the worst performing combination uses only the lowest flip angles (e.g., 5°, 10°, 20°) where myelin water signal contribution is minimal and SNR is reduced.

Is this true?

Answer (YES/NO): NO